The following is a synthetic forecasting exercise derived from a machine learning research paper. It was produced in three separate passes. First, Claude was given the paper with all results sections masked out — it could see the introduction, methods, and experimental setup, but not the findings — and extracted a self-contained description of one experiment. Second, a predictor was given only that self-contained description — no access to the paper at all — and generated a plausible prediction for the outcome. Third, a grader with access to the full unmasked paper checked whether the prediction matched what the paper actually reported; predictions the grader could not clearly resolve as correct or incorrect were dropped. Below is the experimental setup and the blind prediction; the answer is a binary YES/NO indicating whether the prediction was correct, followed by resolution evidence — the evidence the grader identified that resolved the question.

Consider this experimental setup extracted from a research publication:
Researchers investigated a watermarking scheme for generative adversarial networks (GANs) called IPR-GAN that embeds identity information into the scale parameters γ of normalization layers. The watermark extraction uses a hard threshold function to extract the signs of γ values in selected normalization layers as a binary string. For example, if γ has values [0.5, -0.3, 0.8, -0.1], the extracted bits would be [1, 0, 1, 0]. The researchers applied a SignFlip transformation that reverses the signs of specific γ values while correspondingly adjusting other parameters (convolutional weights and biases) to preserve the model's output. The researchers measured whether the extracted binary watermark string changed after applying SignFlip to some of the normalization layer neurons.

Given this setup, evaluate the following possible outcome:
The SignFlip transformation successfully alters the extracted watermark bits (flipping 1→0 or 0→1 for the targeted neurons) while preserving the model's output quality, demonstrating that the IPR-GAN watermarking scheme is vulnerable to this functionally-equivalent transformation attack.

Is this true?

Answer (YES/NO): YES